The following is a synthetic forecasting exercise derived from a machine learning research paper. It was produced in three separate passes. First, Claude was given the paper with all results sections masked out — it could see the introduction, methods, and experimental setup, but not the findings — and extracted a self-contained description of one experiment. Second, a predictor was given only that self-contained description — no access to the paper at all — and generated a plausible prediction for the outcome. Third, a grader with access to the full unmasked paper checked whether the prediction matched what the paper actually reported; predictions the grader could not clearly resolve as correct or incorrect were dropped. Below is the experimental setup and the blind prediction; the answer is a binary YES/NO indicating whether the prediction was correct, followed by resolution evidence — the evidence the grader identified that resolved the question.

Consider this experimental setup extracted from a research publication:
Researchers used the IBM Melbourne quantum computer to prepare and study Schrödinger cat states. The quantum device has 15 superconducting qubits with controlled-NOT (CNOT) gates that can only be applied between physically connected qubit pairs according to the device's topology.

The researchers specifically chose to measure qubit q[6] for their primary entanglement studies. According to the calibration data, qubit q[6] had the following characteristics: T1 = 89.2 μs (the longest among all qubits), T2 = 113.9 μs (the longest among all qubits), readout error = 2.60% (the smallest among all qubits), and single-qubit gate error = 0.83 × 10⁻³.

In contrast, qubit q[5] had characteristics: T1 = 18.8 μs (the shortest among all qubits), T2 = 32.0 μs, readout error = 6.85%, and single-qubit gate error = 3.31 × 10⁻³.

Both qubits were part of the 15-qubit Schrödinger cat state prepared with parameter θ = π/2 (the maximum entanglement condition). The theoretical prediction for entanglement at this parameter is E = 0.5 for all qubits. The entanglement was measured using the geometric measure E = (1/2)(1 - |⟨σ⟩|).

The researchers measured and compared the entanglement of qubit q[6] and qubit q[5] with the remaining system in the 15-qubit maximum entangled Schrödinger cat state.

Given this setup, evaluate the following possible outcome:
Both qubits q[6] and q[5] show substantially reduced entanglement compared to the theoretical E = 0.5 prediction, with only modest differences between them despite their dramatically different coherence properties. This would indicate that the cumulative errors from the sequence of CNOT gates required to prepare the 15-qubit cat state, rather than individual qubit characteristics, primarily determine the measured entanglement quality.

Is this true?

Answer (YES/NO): NO